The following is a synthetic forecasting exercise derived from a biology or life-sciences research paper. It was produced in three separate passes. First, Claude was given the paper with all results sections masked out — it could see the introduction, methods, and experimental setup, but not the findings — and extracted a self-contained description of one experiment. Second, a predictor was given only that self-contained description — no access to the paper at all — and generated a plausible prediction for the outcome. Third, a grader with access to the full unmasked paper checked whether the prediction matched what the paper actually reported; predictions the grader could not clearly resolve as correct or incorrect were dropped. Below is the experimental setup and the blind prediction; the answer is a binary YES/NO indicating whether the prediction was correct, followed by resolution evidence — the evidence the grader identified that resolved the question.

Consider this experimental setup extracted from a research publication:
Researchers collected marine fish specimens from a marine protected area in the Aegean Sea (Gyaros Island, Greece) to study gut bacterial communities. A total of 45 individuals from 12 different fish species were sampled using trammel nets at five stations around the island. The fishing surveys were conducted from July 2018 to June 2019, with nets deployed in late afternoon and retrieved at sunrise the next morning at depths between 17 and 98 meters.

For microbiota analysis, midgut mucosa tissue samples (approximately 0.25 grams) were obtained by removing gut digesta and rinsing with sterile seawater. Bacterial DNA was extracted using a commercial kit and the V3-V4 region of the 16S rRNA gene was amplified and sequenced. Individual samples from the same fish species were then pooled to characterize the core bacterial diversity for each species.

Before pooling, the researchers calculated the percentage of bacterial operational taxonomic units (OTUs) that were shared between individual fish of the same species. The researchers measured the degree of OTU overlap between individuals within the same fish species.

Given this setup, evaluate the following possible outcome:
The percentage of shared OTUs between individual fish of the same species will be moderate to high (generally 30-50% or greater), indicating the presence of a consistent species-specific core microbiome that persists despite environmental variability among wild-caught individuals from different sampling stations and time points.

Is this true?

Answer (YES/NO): NO